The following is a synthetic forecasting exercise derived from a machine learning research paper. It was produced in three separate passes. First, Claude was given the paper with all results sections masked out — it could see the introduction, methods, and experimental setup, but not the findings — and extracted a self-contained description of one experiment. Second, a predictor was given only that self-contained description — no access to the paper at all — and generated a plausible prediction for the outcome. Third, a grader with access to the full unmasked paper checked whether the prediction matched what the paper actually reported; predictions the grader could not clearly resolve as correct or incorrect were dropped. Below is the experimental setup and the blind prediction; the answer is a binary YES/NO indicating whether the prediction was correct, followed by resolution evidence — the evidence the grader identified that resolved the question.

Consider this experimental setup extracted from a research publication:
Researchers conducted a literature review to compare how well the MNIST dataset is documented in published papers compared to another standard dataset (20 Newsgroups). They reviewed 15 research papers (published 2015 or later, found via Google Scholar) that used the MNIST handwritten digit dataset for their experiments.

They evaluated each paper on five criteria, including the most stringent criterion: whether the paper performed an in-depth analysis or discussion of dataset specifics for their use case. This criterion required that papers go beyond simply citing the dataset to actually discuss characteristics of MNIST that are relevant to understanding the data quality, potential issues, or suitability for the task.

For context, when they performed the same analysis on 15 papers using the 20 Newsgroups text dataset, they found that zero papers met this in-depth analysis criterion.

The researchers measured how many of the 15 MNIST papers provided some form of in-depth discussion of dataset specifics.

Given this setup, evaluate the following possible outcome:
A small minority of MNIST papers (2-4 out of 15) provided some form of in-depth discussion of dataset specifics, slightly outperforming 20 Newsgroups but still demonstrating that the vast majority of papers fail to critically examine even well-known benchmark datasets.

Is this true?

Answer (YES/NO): YES